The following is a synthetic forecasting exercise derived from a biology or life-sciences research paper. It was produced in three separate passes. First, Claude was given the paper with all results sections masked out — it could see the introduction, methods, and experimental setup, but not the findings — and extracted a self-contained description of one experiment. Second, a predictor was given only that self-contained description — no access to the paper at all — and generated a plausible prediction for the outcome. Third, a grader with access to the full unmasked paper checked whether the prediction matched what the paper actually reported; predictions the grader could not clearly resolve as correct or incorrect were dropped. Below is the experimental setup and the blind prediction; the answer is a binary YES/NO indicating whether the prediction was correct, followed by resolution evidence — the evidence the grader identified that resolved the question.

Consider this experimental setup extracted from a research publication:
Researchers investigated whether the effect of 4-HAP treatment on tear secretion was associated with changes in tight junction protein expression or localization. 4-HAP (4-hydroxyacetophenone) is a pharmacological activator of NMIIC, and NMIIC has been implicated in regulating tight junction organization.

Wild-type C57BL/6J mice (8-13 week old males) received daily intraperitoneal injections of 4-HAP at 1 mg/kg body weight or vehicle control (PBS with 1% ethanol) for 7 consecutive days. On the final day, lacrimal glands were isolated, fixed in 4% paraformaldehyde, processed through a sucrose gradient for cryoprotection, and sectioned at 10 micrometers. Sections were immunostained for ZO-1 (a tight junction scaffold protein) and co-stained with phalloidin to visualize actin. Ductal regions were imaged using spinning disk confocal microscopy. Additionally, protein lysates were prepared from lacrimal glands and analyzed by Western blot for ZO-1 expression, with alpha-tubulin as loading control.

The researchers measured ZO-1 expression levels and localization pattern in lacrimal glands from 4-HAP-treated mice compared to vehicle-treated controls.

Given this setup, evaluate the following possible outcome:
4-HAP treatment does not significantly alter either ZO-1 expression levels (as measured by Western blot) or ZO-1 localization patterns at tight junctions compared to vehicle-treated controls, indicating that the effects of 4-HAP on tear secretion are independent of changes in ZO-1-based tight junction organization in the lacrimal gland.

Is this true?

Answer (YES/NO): YES